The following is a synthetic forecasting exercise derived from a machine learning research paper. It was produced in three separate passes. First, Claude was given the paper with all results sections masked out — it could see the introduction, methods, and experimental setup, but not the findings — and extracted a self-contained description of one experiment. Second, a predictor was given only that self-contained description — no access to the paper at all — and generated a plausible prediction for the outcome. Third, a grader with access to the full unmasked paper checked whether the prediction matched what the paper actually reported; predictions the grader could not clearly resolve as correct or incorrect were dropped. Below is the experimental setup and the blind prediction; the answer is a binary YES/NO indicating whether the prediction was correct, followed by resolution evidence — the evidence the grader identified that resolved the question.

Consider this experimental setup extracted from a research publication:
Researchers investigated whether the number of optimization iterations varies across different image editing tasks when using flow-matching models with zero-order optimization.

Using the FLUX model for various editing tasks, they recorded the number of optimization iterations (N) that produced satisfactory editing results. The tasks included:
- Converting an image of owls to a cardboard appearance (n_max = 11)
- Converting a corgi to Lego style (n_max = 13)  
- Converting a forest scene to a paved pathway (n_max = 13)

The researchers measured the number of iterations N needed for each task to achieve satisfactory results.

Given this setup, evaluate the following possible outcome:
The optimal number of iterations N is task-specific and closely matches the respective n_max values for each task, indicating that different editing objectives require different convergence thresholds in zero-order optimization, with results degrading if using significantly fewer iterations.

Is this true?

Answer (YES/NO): NO